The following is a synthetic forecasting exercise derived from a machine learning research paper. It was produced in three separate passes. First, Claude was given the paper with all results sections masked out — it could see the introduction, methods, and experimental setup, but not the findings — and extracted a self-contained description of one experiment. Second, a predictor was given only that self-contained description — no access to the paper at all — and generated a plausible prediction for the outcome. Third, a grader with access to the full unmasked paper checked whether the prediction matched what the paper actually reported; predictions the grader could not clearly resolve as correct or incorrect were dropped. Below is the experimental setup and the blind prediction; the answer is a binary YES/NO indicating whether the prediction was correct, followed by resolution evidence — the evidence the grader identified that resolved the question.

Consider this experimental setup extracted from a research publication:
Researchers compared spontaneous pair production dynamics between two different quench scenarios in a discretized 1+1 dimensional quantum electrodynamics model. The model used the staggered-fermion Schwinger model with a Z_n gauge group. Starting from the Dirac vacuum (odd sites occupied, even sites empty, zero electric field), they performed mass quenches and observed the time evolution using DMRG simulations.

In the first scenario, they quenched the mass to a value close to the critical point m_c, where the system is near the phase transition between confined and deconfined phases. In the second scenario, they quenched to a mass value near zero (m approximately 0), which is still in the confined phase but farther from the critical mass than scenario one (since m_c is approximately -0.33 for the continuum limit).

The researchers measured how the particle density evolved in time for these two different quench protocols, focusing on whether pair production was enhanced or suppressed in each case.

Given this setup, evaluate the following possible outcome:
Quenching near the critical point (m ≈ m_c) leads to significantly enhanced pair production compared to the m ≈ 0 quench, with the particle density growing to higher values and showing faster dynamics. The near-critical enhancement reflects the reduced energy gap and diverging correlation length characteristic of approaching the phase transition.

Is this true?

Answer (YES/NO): YES